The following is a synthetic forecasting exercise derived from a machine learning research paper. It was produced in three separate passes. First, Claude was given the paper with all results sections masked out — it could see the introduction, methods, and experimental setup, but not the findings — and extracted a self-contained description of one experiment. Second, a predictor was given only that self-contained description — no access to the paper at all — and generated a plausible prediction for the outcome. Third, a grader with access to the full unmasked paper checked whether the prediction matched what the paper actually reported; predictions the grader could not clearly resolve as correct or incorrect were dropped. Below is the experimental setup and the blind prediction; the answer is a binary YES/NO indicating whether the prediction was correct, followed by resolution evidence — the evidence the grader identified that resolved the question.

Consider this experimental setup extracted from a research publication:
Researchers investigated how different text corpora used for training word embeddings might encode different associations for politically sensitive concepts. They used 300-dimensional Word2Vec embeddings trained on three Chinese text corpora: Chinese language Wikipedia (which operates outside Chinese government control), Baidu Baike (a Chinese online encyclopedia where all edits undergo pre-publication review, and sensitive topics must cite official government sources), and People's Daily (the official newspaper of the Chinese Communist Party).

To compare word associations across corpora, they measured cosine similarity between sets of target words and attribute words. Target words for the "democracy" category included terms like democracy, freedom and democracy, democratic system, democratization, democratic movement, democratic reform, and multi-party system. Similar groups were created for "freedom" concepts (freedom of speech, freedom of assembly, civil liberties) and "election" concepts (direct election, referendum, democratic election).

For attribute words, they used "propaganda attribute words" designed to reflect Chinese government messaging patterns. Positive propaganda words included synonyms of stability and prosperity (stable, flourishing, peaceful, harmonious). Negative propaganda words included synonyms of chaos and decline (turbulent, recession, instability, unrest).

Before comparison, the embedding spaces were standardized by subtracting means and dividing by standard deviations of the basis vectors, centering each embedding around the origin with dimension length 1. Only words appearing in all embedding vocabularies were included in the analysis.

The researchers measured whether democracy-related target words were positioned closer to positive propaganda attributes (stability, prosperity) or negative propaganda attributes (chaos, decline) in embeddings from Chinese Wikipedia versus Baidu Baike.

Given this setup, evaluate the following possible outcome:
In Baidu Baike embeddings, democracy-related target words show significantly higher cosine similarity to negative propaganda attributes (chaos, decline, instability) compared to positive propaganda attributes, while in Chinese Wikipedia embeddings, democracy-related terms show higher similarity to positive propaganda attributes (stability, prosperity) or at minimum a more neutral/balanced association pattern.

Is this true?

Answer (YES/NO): YES